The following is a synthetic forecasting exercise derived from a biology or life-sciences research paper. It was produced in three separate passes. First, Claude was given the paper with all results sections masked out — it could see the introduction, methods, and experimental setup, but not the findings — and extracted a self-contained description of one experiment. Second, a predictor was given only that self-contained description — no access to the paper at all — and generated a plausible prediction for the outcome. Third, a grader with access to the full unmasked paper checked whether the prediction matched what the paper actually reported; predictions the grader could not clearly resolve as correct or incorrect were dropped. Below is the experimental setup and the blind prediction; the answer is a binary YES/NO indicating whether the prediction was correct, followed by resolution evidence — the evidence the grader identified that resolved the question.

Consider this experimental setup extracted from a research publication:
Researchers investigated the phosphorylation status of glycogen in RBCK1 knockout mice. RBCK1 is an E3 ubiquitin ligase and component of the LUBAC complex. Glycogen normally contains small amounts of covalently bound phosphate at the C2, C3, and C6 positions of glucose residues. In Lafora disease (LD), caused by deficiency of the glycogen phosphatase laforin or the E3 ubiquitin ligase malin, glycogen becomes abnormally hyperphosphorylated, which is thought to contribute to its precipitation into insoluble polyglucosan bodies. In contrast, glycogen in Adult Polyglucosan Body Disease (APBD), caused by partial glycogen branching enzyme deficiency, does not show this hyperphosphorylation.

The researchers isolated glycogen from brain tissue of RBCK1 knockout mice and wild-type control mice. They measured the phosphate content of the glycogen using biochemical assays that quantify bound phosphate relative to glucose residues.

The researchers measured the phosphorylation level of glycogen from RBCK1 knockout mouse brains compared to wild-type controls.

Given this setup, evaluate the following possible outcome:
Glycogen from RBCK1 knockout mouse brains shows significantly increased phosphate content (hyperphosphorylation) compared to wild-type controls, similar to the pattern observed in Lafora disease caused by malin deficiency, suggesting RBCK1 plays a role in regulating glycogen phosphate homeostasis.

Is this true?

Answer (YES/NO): YES